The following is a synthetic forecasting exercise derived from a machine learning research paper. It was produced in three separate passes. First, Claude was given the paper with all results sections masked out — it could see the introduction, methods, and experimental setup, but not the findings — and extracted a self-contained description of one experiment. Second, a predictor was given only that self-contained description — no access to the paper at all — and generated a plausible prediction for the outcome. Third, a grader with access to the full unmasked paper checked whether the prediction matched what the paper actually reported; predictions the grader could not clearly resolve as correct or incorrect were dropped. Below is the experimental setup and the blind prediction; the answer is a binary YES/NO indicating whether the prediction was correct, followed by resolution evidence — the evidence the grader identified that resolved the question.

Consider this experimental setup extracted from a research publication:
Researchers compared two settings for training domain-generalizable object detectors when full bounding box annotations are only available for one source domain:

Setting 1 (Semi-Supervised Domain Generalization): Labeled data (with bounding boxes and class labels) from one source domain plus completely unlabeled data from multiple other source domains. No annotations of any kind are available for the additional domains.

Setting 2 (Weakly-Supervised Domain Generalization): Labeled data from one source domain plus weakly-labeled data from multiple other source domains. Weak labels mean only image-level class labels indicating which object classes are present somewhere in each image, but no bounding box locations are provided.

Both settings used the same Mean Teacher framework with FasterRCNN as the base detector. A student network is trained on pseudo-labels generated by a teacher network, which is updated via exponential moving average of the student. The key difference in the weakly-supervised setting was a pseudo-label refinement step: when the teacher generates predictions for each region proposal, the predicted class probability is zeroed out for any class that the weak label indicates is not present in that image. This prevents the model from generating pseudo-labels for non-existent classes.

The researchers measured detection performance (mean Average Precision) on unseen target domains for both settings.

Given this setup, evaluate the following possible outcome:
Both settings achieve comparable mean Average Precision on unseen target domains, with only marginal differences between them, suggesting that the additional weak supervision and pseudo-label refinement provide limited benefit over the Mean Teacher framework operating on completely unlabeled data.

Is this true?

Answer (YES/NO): NO